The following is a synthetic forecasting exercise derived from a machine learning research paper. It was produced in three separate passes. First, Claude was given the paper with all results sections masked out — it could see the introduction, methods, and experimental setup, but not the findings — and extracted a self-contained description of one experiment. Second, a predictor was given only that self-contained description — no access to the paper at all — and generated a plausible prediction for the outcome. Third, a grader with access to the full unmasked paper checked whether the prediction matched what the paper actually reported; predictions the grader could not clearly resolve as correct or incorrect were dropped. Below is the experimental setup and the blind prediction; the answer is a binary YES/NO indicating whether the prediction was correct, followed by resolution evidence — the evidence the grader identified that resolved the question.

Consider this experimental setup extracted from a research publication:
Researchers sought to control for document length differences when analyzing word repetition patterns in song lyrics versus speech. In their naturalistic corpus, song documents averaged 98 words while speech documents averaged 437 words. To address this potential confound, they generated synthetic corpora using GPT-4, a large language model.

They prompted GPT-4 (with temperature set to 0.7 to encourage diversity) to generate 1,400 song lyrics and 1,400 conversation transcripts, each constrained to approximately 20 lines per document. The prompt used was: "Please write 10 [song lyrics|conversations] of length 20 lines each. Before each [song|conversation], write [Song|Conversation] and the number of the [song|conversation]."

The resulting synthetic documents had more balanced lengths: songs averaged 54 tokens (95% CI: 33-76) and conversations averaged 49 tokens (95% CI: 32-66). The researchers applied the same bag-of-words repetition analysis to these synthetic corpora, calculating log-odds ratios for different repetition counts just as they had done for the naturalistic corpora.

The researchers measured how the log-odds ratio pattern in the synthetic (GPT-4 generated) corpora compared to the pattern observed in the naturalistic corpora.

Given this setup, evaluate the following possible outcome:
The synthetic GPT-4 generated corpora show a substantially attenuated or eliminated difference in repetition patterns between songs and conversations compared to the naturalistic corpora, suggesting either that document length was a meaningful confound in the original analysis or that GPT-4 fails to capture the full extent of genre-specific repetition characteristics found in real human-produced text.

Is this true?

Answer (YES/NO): NO